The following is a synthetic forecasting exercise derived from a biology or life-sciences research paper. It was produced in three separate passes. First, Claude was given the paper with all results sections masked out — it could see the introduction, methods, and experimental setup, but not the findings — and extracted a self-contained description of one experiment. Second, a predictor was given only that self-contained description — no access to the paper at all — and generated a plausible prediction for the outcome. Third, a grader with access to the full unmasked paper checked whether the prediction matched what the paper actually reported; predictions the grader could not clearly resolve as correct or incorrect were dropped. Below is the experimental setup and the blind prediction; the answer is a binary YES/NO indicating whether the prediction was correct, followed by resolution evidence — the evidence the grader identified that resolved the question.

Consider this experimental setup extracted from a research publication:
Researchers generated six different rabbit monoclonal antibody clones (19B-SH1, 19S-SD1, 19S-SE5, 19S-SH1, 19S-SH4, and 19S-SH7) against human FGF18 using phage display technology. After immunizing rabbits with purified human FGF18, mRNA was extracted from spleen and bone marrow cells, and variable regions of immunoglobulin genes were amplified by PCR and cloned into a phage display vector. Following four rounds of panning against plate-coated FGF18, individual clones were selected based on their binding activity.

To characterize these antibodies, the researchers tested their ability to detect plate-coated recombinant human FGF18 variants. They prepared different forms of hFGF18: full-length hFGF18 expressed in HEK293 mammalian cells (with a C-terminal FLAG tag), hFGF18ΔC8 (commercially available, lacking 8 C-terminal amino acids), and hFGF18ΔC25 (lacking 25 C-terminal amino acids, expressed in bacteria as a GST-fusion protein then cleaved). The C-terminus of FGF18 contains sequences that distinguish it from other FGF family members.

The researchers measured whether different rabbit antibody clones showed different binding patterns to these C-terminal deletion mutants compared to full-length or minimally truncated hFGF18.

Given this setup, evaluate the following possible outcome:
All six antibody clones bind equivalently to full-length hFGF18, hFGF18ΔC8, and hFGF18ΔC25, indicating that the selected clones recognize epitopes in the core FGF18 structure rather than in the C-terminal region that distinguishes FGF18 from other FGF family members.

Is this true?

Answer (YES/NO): NO